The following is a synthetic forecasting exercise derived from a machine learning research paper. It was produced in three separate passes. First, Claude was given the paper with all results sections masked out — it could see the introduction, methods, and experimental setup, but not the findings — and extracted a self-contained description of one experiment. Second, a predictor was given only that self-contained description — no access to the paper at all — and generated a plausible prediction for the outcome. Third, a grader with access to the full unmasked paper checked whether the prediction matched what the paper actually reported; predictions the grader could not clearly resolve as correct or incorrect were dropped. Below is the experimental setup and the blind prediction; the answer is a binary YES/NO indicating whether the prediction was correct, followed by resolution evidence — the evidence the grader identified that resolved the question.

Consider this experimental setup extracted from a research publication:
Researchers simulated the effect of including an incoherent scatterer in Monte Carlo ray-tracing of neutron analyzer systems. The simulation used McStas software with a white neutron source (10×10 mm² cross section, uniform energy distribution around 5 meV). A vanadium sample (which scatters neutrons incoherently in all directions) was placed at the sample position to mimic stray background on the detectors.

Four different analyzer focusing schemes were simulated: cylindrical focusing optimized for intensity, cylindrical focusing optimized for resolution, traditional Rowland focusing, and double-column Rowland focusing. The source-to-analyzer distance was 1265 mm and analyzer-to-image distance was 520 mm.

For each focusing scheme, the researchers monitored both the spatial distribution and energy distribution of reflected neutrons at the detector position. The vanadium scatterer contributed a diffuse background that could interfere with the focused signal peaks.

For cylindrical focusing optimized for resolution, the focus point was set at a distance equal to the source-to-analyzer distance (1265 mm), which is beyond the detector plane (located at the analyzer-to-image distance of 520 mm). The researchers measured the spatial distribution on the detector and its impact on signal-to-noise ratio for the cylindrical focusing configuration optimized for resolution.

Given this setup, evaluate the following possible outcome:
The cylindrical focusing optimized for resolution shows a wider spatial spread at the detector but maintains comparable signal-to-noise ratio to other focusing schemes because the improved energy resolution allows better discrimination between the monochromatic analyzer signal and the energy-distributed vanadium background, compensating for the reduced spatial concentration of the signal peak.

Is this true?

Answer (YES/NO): NO